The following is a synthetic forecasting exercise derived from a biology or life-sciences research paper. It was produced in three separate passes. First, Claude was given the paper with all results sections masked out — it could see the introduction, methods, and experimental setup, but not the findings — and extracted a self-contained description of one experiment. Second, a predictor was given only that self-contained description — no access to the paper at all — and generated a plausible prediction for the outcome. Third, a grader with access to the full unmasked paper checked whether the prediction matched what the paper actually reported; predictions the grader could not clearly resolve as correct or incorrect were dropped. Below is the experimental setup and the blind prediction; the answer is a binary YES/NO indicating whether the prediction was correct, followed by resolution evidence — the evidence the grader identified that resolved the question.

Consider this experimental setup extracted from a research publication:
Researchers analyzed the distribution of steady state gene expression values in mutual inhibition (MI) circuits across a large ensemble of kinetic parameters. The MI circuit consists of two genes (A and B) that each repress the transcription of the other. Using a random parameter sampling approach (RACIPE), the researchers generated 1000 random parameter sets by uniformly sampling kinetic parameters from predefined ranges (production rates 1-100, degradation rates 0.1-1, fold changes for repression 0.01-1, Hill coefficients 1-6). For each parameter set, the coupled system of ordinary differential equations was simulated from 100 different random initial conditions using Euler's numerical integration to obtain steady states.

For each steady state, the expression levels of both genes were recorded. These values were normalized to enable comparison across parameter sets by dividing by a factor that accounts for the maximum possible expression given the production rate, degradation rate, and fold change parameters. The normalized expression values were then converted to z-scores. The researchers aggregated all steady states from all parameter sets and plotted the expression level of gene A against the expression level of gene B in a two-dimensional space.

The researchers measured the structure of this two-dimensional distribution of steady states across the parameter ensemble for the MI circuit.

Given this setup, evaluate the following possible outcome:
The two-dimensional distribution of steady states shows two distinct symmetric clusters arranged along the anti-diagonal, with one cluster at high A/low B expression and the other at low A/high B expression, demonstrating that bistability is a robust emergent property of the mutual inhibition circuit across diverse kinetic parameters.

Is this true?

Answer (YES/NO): YES